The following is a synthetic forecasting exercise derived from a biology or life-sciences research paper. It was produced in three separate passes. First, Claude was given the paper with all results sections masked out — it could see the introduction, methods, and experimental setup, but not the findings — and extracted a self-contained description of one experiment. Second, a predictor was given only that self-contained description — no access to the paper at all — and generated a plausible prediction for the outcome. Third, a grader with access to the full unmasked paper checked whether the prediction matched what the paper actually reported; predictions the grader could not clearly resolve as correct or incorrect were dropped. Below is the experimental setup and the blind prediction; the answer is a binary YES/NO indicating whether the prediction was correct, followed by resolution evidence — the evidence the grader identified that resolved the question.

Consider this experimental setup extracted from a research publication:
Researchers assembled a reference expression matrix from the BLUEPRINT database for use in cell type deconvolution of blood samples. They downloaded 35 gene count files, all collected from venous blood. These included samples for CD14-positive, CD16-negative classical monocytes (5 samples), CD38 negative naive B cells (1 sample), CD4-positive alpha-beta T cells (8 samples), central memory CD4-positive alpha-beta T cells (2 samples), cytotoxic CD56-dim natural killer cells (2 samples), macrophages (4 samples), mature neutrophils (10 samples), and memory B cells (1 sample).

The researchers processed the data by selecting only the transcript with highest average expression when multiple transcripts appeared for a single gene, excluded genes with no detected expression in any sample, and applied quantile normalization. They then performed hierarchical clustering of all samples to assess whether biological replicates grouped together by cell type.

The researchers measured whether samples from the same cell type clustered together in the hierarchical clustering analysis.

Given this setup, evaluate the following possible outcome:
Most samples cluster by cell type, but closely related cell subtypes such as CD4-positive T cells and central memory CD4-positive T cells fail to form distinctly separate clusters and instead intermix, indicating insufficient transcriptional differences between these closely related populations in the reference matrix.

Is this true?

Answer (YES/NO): NO